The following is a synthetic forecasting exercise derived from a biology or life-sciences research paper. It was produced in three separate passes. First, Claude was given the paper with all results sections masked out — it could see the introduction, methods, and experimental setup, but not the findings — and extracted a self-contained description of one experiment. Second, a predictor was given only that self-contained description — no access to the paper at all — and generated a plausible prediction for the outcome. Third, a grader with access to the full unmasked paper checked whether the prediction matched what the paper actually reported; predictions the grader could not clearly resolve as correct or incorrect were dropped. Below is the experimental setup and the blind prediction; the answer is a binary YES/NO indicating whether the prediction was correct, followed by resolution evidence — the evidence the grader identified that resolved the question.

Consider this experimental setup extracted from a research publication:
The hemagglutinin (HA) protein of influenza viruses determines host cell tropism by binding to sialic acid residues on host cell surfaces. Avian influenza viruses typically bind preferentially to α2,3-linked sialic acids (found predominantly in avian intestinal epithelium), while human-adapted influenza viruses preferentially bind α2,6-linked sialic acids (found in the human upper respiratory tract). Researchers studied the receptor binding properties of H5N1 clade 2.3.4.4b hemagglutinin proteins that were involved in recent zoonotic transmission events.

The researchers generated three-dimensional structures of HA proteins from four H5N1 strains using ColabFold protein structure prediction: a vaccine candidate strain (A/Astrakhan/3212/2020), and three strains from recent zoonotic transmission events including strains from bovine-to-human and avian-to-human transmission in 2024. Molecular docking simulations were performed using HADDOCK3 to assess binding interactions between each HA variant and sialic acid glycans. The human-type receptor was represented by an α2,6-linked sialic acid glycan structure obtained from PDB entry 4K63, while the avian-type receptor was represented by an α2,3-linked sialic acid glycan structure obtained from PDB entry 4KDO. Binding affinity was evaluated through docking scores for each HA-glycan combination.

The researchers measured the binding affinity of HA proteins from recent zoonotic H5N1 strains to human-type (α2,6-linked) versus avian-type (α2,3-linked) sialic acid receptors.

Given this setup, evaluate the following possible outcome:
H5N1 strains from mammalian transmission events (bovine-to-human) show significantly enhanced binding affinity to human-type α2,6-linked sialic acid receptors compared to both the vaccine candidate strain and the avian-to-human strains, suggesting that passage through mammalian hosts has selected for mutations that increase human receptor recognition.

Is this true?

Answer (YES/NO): NO